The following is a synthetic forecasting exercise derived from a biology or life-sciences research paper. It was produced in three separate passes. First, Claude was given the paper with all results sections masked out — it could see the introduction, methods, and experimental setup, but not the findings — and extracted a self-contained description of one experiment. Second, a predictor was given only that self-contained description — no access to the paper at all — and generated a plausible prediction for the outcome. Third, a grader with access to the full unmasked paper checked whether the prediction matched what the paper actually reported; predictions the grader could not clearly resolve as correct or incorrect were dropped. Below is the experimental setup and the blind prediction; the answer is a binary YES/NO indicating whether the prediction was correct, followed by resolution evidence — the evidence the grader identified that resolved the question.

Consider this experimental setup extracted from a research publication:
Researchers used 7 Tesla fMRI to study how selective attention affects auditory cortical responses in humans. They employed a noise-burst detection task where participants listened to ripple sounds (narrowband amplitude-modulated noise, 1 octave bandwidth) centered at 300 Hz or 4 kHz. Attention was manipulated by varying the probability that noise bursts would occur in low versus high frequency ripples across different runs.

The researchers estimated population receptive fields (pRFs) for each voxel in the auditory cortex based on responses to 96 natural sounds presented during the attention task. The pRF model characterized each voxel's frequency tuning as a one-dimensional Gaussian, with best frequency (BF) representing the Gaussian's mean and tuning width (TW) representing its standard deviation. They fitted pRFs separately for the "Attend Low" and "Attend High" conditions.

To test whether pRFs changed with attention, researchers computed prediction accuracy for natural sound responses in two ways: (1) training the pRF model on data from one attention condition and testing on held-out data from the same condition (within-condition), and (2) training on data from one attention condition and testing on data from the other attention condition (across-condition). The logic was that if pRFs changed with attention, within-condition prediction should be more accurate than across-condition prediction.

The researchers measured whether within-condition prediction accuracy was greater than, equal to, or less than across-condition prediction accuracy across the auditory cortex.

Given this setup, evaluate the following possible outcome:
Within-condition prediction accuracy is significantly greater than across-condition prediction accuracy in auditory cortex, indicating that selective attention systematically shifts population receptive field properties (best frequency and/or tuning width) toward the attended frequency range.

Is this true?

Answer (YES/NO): NO